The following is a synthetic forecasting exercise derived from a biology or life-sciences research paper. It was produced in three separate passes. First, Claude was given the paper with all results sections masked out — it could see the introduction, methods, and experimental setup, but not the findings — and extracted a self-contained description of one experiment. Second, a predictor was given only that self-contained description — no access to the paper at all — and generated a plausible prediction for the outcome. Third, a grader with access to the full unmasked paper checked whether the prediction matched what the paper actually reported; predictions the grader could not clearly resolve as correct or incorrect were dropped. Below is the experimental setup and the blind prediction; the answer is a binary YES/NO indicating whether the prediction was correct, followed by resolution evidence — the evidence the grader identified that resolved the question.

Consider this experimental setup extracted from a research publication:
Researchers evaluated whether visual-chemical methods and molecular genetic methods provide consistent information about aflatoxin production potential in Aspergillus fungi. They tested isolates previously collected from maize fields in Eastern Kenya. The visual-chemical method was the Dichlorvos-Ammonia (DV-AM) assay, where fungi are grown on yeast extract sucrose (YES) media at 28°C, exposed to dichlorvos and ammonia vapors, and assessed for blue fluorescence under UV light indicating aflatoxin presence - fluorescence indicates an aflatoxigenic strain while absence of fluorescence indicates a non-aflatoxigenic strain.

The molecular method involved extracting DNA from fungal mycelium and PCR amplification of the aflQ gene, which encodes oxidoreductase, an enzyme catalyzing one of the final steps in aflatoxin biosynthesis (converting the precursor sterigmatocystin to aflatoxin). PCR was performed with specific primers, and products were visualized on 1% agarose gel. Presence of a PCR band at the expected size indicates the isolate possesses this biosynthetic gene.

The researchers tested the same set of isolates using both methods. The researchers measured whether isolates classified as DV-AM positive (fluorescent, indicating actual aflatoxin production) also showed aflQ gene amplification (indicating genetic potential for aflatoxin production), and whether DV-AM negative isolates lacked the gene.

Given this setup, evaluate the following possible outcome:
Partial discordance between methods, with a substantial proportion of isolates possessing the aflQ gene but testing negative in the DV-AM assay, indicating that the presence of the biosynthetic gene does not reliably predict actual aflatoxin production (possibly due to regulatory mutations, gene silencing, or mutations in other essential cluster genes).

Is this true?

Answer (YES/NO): NO